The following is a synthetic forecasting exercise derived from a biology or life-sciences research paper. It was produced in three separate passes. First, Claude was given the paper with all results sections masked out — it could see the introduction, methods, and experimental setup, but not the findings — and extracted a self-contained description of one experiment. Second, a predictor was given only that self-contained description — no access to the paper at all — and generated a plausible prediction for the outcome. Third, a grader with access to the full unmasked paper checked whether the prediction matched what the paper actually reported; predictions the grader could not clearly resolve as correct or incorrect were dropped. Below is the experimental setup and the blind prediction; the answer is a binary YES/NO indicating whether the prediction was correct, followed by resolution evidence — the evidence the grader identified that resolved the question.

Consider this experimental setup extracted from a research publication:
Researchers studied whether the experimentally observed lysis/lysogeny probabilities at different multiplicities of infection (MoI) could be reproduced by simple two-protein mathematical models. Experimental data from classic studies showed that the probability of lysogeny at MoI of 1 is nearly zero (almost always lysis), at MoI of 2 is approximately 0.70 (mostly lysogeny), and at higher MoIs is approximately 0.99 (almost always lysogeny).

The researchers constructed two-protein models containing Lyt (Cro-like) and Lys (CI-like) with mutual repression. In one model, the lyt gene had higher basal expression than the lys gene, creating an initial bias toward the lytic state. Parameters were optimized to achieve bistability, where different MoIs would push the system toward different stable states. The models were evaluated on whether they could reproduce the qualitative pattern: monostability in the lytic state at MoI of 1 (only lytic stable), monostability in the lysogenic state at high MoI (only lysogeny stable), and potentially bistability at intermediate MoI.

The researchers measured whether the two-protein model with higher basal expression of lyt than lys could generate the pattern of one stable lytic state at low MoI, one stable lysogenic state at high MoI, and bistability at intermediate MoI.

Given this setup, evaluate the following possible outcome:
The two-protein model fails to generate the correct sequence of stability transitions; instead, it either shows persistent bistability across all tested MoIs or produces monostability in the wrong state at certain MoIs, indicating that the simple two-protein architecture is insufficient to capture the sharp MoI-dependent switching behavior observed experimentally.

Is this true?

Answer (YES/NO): YES